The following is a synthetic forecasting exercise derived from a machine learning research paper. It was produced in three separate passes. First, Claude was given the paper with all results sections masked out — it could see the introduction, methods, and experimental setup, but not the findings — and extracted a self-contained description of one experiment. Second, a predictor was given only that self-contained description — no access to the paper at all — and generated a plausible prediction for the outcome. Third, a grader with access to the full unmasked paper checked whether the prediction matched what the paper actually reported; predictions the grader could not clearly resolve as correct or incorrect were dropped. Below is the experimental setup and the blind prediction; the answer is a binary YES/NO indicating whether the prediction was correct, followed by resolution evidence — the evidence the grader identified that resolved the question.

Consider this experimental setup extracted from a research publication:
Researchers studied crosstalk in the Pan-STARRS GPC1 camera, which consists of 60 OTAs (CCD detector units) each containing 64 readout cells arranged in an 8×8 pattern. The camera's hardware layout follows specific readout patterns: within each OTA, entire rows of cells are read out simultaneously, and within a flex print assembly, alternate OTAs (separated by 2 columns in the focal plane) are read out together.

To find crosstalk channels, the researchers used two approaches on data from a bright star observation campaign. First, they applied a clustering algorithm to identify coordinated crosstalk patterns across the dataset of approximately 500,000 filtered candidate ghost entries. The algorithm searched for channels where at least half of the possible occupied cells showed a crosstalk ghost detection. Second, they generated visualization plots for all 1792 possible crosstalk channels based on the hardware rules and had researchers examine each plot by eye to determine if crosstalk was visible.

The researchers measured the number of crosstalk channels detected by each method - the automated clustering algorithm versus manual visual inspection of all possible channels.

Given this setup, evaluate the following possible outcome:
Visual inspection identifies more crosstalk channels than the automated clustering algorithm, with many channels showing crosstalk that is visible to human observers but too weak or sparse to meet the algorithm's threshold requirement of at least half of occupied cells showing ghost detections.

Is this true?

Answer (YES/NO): YES